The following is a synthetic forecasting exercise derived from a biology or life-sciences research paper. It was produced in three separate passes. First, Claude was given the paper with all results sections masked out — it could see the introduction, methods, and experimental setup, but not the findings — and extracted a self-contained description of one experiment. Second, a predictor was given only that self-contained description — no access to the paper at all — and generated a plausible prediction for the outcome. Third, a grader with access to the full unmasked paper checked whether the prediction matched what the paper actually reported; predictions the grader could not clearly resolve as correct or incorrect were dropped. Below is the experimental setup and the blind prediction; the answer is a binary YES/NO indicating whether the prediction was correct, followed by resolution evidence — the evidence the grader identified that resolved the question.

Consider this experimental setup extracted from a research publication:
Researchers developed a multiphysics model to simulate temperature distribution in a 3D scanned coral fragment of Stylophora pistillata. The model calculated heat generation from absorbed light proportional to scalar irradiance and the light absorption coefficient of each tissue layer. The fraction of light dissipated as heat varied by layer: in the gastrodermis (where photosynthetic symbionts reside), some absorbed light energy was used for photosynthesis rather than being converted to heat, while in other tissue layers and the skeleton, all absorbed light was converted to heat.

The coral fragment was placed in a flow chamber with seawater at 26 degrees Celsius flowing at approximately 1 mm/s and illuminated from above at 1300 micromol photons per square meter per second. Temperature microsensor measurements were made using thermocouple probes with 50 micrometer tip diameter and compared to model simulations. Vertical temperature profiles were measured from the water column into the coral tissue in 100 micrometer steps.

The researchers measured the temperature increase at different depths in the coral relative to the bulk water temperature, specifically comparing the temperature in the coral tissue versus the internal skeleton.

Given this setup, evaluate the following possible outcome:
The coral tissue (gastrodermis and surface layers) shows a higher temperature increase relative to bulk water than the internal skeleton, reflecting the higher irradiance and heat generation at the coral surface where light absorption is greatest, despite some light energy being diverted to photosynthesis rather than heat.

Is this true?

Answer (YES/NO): NO